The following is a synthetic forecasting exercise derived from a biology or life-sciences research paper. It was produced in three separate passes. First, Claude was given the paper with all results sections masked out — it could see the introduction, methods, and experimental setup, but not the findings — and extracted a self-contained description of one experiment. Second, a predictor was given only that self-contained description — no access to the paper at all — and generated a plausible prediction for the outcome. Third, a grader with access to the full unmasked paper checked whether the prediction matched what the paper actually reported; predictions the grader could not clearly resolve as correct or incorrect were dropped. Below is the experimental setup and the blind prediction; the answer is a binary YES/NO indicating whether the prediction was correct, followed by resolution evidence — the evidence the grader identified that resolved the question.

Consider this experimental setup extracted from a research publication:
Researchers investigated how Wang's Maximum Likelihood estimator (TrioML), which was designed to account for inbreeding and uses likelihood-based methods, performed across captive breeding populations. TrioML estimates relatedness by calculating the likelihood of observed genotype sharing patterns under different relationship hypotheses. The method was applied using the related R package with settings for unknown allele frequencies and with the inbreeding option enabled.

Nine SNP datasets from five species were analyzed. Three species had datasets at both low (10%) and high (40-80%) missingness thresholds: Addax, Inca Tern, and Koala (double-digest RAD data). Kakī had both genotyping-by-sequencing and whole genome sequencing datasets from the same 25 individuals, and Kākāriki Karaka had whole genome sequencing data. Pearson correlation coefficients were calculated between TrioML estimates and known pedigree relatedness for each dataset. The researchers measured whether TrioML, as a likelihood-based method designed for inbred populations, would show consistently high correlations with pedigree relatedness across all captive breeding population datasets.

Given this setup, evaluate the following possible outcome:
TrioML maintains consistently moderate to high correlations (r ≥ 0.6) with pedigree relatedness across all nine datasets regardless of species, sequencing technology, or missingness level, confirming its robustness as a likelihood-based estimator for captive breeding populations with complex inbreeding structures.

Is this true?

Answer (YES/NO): YES